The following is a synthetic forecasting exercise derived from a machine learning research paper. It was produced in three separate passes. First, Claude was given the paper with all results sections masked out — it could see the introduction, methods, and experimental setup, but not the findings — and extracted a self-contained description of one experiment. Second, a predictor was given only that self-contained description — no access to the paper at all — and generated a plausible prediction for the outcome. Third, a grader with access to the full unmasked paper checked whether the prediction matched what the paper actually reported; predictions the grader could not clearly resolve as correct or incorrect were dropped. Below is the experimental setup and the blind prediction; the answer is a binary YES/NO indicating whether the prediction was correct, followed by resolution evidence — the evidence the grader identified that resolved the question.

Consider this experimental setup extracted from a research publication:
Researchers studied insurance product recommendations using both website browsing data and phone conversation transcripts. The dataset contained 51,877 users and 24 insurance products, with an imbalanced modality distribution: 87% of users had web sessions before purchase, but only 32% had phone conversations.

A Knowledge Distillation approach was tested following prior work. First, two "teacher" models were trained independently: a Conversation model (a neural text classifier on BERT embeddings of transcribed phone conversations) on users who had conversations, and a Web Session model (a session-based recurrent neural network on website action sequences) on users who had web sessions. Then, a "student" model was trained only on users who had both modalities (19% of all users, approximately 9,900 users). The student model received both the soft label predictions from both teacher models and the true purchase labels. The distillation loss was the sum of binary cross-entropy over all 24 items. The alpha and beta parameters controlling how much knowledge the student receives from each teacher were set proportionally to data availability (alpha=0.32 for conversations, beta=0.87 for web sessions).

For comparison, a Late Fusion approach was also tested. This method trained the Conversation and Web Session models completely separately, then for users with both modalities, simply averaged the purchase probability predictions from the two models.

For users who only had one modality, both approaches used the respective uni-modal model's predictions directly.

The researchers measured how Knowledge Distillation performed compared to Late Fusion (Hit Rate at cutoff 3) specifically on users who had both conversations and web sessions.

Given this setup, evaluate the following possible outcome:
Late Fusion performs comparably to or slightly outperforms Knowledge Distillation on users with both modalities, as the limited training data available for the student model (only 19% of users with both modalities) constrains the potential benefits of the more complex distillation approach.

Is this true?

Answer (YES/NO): YES